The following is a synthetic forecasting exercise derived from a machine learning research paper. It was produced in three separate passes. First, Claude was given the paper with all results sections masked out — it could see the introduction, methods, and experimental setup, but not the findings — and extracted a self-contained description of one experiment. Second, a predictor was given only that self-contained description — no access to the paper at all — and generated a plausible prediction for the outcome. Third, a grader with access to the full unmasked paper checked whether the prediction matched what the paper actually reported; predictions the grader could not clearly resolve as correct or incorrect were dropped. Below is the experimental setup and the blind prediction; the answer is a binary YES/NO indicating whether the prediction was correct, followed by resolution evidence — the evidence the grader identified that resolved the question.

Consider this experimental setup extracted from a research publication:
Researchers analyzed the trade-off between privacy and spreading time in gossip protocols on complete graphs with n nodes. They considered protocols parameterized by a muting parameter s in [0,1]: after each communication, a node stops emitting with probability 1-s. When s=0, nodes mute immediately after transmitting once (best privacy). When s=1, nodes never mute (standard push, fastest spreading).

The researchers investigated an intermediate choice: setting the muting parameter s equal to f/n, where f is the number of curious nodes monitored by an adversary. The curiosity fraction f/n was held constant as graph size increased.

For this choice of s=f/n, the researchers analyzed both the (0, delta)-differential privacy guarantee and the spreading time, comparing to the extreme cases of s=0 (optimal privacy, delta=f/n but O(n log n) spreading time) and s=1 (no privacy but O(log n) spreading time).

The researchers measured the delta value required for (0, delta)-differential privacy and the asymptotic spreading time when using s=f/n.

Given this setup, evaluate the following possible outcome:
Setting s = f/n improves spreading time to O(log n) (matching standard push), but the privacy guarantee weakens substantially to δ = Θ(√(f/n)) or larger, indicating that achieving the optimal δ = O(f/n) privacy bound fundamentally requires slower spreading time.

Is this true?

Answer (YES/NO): NO